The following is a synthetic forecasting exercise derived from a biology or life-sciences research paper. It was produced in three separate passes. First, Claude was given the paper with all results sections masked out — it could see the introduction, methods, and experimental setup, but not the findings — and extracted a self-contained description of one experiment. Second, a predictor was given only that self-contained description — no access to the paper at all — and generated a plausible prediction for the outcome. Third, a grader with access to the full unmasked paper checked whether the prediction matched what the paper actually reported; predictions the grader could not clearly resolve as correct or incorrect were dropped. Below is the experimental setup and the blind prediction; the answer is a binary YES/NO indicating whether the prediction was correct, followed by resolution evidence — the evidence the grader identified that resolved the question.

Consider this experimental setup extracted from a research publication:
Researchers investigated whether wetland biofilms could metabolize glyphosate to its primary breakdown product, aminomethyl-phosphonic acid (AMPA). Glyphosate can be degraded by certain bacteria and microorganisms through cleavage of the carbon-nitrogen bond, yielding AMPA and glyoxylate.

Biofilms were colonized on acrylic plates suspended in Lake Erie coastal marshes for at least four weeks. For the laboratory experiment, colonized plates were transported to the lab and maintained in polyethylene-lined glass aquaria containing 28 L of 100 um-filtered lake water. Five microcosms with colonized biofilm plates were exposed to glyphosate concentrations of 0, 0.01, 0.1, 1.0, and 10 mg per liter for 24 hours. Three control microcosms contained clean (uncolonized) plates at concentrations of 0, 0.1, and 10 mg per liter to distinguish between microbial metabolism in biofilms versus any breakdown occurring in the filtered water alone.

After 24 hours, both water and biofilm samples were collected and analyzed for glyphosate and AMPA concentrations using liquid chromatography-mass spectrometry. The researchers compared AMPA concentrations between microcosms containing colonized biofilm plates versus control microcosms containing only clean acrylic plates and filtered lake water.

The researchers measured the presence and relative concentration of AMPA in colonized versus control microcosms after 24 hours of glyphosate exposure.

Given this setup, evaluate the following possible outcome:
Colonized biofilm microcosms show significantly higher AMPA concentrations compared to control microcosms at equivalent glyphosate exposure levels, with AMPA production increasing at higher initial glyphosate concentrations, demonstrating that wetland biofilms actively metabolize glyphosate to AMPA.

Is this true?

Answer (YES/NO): YES